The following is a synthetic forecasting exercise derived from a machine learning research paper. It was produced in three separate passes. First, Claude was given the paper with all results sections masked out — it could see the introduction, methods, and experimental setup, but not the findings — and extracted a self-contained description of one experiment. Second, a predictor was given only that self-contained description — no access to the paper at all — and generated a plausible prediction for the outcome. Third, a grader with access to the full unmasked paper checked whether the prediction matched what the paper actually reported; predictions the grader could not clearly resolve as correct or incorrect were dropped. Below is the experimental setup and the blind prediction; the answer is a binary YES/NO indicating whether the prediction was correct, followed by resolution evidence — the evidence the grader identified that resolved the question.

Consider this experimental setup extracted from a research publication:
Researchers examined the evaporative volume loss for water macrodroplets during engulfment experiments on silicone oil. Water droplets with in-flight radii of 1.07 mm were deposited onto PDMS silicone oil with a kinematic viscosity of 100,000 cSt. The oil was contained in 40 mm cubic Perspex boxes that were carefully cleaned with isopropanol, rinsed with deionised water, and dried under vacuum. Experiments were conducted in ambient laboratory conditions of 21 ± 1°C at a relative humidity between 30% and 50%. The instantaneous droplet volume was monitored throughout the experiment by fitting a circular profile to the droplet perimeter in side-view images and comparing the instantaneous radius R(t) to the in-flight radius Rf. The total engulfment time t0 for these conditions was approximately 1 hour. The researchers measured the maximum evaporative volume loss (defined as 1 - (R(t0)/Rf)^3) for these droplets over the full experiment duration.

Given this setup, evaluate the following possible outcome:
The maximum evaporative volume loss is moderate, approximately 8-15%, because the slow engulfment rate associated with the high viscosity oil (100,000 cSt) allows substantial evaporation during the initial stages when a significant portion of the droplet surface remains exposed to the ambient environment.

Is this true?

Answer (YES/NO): NO